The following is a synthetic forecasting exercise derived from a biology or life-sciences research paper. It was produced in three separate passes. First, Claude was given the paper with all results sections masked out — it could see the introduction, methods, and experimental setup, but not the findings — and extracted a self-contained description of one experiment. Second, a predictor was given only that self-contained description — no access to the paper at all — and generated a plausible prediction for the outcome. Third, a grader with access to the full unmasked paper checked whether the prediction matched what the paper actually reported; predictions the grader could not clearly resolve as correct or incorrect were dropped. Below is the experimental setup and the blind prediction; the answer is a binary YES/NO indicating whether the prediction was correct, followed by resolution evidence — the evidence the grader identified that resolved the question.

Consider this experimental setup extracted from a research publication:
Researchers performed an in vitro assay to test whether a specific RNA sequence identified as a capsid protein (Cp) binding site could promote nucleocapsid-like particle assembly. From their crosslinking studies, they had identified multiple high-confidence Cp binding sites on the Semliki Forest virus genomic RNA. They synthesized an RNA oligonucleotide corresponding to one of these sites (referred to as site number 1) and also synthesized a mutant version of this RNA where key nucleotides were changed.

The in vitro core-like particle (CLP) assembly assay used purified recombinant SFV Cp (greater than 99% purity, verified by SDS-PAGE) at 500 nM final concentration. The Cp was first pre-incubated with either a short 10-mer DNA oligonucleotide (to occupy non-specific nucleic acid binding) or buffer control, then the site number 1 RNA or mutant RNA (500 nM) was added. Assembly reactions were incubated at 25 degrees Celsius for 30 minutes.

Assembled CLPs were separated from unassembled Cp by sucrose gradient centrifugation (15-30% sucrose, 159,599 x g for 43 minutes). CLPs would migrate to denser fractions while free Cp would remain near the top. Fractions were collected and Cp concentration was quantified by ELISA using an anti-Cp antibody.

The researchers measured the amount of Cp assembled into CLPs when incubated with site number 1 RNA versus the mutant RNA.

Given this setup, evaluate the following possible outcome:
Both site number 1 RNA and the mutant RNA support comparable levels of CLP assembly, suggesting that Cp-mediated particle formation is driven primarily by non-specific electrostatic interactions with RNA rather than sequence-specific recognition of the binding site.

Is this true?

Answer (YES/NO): NO